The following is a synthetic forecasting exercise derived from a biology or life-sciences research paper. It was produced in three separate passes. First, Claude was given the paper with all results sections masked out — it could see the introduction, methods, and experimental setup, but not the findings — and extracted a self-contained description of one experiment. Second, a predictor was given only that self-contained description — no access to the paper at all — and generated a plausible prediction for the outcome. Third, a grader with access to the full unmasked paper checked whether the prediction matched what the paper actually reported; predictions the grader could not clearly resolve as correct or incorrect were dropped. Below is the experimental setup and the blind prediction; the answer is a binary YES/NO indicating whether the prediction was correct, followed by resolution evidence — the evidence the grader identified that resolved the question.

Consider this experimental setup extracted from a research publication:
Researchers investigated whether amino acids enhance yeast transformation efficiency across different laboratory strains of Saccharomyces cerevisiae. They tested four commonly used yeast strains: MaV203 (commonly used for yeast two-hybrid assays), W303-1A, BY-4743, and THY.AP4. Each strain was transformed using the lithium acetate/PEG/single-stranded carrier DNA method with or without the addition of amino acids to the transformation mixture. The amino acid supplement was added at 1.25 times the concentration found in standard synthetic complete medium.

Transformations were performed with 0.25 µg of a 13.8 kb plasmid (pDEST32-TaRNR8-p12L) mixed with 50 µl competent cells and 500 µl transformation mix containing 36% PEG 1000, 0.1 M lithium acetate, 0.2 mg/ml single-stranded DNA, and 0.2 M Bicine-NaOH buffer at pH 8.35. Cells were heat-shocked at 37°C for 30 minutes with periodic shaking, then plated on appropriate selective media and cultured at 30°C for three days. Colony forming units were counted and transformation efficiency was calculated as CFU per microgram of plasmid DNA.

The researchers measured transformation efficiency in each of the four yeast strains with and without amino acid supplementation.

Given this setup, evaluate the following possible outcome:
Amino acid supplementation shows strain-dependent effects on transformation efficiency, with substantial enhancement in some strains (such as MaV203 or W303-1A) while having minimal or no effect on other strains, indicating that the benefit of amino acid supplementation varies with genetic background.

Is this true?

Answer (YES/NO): NO